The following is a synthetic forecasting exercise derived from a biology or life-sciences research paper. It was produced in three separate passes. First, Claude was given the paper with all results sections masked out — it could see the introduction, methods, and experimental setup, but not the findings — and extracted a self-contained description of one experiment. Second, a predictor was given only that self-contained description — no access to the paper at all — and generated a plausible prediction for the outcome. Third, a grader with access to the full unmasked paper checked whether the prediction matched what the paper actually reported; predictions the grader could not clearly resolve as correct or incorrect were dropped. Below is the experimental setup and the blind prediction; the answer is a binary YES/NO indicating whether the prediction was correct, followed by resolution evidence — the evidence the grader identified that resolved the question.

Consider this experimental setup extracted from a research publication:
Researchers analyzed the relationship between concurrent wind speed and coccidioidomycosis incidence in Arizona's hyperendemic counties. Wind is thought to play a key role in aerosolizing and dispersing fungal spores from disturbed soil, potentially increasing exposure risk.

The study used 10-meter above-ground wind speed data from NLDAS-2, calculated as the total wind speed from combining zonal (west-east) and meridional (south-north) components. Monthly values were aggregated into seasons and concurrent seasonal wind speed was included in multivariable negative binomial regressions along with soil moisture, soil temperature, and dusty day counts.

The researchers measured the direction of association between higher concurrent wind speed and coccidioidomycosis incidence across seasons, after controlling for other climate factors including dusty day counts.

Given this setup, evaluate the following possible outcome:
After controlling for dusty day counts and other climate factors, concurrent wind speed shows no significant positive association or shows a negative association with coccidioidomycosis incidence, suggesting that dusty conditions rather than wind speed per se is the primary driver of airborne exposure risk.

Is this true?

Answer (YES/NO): NO